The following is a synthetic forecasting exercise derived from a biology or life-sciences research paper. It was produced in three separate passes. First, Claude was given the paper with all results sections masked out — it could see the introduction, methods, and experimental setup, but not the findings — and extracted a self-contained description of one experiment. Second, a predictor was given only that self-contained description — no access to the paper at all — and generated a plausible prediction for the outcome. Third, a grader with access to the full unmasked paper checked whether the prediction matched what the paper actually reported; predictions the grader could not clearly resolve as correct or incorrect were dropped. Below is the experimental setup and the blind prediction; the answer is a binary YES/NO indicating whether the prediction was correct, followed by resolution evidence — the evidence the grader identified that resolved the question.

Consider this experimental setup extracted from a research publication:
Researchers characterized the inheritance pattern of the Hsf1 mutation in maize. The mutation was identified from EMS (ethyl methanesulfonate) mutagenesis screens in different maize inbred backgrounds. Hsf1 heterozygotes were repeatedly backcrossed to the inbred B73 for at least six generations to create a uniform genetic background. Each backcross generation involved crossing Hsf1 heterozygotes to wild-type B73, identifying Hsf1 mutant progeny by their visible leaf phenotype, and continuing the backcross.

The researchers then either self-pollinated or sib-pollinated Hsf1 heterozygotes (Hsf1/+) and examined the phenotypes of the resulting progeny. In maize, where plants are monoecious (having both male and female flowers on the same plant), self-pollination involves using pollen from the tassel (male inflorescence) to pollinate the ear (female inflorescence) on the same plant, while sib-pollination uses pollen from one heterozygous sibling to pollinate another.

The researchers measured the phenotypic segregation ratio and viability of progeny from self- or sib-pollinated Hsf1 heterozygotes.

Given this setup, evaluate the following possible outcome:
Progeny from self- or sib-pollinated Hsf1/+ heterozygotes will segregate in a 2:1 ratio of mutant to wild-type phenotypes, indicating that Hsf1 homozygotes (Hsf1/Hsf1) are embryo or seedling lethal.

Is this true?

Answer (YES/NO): NO